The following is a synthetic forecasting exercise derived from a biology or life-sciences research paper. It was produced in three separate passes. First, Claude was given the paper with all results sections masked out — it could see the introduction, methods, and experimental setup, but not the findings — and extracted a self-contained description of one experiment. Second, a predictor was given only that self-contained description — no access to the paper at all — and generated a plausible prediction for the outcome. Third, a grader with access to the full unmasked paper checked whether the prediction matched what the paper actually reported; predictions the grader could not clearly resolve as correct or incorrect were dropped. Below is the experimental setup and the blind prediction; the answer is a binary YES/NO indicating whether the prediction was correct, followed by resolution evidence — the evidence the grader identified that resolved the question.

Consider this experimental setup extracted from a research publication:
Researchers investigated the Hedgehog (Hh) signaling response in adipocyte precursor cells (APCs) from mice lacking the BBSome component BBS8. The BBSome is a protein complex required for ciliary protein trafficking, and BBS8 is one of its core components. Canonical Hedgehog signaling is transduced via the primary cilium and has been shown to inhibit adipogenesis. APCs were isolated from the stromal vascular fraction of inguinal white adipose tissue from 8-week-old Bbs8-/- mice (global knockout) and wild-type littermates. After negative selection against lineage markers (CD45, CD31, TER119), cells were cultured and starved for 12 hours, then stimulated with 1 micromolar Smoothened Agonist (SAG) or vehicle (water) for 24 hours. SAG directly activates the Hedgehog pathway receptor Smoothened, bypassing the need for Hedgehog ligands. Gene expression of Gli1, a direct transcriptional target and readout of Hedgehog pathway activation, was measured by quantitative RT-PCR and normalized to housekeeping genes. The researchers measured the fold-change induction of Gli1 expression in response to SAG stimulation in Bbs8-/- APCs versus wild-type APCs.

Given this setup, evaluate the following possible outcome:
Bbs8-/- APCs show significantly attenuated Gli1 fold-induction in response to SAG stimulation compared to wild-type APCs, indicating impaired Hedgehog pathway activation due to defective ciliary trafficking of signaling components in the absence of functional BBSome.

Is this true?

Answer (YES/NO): NO